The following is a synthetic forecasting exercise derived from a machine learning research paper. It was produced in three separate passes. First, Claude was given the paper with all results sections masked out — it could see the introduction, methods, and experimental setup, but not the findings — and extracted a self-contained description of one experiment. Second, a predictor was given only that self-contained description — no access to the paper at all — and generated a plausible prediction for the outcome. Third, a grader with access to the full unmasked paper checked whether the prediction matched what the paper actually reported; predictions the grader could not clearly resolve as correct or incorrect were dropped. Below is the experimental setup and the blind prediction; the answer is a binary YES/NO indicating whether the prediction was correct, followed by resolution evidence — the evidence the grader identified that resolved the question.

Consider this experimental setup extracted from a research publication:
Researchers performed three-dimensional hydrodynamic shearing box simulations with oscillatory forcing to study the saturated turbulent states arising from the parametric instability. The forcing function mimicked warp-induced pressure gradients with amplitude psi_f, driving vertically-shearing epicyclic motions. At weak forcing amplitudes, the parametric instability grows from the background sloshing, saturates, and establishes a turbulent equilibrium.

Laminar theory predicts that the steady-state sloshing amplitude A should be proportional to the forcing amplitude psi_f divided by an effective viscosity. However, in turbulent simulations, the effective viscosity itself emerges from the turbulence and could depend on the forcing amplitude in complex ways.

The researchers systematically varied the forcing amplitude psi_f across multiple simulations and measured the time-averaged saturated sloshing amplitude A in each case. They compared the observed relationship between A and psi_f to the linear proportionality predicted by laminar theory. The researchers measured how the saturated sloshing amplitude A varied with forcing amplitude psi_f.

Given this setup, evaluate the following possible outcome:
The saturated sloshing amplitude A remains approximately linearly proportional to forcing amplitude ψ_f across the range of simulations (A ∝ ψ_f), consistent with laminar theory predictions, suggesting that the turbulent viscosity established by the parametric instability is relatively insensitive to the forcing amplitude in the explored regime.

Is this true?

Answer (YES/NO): NO